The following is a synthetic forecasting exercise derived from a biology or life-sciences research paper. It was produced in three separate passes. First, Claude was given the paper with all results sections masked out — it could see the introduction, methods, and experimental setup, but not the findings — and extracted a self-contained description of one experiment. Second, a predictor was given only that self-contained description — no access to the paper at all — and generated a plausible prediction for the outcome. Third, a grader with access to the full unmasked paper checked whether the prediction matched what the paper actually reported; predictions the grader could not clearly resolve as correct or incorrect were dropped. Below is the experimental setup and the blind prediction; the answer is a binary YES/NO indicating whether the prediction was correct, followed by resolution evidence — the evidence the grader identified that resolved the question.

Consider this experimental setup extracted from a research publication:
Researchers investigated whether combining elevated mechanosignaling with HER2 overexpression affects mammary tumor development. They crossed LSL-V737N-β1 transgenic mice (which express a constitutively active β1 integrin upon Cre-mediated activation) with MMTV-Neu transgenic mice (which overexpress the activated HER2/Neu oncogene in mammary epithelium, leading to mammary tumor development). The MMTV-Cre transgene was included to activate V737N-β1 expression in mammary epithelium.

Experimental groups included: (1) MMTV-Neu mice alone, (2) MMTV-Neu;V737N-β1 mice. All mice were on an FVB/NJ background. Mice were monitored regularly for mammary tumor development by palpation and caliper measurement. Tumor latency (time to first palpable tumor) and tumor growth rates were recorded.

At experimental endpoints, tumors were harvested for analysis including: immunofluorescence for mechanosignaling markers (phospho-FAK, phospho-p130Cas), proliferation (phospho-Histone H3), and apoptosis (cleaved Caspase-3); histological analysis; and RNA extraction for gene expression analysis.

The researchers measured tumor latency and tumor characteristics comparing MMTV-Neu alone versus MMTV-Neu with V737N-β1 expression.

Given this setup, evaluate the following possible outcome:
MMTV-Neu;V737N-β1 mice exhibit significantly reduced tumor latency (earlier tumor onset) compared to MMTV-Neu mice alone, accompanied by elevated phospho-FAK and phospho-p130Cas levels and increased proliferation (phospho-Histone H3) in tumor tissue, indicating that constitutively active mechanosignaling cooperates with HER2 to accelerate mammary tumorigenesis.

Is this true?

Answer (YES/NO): NO